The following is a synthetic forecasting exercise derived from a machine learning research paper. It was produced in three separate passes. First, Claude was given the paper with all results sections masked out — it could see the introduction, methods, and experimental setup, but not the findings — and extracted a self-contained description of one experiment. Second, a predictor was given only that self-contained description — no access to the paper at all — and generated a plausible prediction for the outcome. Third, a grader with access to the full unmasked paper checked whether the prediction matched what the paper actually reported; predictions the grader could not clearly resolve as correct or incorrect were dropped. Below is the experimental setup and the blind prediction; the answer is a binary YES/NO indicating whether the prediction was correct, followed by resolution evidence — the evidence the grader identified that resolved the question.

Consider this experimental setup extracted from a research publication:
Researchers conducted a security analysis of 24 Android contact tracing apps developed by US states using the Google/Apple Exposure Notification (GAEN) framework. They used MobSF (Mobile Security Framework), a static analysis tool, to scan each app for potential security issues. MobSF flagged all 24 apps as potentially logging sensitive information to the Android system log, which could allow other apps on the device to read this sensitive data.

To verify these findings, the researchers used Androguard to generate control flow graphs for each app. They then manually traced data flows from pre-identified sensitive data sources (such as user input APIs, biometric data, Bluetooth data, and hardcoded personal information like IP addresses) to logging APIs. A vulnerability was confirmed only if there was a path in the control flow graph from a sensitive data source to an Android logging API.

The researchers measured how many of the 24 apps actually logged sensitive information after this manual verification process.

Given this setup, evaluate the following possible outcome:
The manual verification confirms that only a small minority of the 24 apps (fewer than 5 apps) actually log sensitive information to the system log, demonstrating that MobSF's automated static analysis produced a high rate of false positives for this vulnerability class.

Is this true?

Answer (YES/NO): YES